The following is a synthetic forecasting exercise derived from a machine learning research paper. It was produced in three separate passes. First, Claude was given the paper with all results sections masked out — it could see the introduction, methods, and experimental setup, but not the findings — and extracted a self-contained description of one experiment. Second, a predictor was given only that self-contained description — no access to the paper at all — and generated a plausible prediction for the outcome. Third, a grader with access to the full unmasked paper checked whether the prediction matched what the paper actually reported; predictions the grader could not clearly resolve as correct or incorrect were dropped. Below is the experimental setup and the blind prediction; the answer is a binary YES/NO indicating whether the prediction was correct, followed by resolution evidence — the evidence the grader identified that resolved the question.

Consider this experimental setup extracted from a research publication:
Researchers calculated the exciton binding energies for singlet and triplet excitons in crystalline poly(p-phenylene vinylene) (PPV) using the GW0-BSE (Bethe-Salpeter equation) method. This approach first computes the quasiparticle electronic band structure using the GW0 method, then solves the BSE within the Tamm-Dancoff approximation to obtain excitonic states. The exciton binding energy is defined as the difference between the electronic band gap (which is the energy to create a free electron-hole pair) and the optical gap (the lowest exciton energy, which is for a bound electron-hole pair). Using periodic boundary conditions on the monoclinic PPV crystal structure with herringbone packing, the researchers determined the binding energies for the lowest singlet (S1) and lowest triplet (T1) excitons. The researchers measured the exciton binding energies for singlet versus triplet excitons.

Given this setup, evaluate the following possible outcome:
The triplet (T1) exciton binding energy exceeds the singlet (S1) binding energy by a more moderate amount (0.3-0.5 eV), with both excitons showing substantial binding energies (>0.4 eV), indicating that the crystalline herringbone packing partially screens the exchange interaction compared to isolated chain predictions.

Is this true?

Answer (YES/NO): NO